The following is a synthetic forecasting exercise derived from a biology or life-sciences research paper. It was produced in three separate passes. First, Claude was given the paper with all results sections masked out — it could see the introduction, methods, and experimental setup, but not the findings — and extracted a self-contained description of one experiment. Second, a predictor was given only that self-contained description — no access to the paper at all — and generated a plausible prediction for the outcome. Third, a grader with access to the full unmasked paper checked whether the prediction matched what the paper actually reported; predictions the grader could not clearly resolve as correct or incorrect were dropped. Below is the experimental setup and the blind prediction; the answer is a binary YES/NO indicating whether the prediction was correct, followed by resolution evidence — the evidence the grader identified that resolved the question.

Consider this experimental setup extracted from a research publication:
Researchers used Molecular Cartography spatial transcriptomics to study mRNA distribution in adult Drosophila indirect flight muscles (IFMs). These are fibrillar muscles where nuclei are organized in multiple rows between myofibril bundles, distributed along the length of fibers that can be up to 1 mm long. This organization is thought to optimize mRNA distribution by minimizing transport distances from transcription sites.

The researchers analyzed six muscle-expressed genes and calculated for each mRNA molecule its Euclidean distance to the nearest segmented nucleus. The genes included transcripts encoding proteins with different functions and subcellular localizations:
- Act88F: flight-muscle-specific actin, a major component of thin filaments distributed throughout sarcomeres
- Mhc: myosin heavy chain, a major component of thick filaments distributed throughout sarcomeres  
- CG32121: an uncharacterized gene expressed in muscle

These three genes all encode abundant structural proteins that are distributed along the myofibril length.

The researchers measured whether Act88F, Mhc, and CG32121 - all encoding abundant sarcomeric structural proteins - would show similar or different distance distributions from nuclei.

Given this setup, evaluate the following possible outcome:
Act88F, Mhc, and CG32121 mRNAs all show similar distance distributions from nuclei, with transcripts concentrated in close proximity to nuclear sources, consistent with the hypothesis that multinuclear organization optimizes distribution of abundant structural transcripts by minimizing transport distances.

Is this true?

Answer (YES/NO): NO